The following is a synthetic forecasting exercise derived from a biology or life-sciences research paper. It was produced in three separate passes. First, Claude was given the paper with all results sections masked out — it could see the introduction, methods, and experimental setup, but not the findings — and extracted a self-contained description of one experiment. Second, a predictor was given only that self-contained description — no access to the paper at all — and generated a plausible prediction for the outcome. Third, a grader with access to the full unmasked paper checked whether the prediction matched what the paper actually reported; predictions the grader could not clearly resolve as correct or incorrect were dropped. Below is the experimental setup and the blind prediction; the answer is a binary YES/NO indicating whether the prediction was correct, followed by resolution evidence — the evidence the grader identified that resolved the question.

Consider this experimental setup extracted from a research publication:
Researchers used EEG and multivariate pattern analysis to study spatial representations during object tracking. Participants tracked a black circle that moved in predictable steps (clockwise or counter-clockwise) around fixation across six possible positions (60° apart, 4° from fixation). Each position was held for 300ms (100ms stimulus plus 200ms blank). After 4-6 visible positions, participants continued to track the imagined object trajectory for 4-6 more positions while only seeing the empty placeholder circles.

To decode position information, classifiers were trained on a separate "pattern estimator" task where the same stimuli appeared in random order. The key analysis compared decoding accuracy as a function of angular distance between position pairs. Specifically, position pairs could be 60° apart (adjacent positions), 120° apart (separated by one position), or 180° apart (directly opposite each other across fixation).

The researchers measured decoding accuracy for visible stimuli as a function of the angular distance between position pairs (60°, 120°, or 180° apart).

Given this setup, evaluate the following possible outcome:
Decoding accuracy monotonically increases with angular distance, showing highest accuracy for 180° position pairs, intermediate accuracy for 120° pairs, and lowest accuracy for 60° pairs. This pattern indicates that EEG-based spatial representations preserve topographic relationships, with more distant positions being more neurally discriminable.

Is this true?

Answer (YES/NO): YES